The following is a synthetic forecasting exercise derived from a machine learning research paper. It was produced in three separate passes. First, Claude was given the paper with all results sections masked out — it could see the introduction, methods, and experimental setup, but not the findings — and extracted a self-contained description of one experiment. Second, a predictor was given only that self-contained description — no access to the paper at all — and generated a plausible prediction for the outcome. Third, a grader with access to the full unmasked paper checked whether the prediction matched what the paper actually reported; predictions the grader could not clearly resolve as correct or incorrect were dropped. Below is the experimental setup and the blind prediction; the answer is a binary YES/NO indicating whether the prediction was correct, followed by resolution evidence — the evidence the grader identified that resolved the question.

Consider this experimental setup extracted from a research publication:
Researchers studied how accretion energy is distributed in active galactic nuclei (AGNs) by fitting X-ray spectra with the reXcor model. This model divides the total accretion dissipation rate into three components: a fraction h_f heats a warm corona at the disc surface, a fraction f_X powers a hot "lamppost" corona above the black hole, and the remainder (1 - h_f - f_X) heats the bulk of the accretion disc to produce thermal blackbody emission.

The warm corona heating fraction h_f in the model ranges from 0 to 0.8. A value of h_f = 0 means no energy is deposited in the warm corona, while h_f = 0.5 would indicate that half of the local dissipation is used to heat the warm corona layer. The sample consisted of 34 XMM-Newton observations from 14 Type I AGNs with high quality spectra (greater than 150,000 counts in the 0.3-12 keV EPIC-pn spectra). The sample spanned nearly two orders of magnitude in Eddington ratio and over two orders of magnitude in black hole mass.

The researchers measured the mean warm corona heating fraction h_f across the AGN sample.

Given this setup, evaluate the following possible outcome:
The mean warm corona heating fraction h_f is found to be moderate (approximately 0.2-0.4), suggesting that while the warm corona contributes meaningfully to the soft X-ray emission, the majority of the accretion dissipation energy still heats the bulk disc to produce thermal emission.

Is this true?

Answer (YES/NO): NO